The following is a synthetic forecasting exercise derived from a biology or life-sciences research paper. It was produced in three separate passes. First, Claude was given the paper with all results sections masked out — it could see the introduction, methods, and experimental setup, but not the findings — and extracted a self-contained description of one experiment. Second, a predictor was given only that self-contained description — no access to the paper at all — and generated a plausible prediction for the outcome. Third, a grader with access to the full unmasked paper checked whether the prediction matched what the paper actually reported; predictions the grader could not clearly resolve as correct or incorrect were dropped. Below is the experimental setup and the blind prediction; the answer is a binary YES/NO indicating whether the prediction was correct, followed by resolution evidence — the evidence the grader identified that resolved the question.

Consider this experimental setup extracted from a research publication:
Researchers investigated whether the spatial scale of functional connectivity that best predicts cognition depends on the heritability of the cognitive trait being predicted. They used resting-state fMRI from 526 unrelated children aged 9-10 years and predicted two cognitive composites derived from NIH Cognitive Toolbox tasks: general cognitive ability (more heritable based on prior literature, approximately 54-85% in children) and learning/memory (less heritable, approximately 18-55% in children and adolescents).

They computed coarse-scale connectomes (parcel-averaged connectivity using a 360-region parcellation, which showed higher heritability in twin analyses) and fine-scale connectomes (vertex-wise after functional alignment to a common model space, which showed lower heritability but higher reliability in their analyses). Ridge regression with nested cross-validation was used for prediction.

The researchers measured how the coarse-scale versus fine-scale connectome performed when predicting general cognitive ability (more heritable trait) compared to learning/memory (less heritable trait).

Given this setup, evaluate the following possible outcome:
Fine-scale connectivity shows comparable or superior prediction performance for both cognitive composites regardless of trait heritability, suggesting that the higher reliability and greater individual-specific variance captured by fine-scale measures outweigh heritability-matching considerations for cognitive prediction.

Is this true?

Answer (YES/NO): YES